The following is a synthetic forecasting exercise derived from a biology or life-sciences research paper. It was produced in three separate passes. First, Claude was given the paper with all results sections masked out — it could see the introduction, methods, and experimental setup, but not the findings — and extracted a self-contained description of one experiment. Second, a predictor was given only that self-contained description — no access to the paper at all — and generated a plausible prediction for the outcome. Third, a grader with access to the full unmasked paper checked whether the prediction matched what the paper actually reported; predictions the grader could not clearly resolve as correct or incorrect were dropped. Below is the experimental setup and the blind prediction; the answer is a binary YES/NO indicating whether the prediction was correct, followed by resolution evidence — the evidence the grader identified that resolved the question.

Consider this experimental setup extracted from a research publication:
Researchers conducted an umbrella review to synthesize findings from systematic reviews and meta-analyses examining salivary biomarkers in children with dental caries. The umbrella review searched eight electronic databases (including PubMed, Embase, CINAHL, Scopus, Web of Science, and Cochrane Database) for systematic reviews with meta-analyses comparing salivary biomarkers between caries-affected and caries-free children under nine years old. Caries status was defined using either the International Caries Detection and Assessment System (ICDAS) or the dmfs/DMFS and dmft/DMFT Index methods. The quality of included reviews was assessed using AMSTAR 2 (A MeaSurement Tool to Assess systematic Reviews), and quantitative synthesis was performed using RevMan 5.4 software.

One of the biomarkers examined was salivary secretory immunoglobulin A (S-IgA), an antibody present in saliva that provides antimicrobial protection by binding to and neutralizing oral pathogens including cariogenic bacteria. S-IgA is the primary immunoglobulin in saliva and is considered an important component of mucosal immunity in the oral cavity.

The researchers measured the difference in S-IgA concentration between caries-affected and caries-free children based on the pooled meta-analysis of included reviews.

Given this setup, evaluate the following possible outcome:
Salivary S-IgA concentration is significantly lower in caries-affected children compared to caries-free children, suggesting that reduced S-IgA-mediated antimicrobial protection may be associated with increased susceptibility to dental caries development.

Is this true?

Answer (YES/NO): NO